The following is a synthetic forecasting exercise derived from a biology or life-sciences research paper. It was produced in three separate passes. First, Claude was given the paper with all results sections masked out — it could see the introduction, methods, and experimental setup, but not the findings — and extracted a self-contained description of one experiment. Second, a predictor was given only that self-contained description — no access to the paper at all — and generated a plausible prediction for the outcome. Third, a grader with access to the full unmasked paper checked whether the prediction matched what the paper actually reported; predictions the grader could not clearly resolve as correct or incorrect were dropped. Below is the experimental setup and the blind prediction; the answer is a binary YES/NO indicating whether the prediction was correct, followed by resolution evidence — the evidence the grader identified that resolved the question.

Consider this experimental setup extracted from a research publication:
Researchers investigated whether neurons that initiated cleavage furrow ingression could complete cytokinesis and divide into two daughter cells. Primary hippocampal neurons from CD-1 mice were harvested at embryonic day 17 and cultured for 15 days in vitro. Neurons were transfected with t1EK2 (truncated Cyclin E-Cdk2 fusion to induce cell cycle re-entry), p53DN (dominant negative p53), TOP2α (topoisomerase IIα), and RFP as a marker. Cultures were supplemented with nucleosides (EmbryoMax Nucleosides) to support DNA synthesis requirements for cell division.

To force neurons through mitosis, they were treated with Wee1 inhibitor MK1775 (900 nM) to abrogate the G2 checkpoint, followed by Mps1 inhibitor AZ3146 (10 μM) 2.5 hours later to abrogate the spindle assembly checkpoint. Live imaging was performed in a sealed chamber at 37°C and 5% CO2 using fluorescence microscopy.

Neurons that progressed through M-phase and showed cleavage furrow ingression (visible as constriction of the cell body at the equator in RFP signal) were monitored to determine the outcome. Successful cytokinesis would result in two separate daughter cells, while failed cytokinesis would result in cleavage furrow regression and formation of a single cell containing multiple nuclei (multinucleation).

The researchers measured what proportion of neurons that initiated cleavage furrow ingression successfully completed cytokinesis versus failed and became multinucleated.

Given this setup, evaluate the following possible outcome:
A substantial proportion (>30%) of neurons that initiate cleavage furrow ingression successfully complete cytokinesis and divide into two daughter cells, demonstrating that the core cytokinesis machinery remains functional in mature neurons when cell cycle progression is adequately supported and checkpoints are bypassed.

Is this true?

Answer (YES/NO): YES